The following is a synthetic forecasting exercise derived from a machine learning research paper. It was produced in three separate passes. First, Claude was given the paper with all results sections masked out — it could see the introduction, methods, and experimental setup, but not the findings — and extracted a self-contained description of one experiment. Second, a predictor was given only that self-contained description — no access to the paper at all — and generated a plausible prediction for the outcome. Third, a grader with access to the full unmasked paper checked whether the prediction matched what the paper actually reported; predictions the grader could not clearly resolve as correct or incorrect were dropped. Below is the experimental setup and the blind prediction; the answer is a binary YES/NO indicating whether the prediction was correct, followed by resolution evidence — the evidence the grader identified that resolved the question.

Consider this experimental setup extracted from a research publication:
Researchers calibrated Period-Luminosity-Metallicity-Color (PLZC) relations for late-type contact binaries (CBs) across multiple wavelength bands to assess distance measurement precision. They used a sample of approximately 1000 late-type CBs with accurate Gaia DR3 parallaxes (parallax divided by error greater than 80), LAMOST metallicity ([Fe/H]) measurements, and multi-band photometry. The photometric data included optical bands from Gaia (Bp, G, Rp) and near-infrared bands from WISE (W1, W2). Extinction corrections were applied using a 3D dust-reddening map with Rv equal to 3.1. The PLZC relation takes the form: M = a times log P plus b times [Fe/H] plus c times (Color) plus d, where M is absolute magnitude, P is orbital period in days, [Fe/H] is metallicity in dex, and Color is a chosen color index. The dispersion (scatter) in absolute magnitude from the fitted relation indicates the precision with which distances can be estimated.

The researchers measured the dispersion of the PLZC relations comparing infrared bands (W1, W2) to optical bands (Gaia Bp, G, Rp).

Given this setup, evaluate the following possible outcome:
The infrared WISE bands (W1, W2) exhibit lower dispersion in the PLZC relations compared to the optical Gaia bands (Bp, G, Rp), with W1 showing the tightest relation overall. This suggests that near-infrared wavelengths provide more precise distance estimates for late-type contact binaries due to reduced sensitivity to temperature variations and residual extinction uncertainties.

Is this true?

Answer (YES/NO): YES